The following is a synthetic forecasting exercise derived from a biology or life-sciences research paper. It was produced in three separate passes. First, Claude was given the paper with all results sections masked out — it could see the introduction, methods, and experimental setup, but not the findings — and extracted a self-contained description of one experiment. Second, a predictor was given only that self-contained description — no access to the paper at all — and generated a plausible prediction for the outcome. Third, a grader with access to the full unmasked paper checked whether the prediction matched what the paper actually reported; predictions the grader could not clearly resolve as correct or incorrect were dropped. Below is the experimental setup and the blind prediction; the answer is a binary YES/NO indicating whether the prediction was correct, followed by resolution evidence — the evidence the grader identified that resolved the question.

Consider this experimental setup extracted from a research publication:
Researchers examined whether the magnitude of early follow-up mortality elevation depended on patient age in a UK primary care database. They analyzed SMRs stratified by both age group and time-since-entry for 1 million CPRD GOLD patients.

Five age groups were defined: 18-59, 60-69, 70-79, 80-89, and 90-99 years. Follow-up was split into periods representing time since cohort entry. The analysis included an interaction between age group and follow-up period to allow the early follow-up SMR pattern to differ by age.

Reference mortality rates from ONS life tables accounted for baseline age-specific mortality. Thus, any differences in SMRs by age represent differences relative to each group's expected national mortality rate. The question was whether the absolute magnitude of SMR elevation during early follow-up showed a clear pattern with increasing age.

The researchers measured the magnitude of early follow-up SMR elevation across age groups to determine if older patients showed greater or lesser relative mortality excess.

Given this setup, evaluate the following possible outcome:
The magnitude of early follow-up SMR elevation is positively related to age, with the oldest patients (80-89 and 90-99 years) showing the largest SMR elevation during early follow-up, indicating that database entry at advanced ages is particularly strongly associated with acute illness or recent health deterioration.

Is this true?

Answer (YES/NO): YES